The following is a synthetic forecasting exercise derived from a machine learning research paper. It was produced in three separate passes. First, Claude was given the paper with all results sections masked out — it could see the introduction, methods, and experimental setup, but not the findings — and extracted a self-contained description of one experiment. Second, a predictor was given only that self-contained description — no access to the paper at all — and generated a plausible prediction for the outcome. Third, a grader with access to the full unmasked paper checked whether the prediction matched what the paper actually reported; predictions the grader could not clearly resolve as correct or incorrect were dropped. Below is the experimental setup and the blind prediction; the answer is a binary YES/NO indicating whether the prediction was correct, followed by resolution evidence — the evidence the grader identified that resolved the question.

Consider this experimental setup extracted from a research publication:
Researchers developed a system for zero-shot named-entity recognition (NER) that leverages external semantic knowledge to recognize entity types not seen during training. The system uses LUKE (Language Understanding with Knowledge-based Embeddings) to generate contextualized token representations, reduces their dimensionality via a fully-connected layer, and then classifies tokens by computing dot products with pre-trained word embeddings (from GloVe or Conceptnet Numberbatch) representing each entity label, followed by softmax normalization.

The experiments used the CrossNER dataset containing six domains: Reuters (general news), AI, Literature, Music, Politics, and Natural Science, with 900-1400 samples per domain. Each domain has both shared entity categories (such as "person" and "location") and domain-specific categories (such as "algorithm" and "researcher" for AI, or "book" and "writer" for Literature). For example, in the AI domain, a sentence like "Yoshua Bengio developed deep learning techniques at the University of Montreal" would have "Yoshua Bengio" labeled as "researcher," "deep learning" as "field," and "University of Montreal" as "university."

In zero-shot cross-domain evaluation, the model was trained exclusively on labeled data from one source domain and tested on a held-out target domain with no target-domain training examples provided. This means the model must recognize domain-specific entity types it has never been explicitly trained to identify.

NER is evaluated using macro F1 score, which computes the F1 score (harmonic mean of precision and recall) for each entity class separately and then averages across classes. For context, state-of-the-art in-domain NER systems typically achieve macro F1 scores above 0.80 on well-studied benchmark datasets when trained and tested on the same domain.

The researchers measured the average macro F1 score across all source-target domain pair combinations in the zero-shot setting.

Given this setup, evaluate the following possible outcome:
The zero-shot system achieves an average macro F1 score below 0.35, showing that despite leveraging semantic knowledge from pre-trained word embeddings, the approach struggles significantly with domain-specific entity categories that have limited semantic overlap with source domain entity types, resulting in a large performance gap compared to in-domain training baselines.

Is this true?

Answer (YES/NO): YES